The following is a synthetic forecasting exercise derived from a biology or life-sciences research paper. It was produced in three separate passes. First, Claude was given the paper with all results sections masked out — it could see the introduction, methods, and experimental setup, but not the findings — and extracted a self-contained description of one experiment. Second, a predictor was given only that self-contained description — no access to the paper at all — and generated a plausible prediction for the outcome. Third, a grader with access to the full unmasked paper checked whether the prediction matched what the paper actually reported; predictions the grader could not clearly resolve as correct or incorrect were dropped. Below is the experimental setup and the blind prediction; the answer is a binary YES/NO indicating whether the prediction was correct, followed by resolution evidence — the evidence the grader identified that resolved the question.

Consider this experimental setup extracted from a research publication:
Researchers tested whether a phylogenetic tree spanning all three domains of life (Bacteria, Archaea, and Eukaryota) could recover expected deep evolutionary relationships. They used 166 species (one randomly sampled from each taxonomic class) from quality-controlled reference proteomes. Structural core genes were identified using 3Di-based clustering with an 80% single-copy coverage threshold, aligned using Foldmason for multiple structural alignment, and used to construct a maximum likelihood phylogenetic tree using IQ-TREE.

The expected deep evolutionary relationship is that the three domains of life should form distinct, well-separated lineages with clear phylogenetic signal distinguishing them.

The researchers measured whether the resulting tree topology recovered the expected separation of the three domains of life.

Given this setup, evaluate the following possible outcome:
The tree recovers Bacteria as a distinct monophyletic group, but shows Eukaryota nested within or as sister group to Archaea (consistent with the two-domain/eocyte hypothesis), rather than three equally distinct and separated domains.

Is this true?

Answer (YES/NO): NO